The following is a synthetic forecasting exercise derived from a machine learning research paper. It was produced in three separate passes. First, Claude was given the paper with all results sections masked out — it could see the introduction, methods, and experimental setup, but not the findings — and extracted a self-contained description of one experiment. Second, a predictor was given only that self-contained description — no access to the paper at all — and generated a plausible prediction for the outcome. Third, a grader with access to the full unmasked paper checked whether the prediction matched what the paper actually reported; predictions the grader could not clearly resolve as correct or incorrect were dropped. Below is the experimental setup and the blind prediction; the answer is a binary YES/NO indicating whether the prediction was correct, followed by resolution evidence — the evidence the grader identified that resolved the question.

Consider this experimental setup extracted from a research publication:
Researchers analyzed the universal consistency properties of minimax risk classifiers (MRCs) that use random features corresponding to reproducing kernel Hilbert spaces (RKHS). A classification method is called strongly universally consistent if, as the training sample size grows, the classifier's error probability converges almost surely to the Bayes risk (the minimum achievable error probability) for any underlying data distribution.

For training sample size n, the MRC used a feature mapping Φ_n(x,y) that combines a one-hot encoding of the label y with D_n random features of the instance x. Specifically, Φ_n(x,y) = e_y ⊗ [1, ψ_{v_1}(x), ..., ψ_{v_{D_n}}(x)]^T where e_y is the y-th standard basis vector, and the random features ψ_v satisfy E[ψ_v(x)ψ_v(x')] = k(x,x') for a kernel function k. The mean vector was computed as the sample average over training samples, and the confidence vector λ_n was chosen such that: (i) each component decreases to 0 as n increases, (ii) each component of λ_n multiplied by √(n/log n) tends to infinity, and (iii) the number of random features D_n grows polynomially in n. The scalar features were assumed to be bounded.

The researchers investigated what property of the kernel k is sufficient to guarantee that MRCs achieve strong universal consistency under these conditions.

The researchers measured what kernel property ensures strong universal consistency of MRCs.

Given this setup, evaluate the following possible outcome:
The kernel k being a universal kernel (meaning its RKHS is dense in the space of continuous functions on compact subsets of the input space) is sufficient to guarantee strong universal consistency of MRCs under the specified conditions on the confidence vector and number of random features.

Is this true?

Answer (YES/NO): NO